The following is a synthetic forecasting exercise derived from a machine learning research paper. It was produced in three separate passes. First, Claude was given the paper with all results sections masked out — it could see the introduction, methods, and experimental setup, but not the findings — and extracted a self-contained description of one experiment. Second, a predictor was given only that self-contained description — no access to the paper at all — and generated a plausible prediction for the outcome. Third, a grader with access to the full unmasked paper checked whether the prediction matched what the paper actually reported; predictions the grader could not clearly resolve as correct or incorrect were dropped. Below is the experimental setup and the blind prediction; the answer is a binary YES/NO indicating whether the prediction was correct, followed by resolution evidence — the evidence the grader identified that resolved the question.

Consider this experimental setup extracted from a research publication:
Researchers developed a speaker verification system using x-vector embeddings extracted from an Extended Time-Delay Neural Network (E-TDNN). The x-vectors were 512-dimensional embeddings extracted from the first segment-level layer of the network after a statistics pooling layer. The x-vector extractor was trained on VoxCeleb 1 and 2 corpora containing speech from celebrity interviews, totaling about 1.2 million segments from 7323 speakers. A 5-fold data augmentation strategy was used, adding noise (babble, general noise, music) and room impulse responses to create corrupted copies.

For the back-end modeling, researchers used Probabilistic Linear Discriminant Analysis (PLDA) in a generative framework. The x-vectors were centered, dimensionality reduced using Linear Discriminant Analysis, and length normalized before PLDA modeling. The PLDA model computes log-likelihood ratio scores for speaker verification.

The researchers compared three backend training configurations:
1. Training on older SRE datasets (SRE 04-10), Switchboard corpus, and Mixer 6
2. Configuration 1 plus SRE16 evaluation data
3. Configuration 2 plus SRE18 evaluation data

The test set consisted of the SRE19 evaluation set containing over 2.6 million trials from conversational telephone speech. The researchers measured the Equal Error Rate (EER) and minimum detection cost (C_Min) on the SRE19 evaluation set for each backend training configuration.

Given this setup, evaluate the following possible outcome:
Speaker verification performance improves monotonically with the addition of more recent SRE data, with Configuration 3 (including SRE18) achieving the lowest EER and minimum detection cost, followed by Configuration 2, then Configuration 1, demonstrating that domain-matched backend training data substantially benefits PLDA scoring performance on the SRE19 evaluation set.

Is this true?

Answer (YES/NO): YES